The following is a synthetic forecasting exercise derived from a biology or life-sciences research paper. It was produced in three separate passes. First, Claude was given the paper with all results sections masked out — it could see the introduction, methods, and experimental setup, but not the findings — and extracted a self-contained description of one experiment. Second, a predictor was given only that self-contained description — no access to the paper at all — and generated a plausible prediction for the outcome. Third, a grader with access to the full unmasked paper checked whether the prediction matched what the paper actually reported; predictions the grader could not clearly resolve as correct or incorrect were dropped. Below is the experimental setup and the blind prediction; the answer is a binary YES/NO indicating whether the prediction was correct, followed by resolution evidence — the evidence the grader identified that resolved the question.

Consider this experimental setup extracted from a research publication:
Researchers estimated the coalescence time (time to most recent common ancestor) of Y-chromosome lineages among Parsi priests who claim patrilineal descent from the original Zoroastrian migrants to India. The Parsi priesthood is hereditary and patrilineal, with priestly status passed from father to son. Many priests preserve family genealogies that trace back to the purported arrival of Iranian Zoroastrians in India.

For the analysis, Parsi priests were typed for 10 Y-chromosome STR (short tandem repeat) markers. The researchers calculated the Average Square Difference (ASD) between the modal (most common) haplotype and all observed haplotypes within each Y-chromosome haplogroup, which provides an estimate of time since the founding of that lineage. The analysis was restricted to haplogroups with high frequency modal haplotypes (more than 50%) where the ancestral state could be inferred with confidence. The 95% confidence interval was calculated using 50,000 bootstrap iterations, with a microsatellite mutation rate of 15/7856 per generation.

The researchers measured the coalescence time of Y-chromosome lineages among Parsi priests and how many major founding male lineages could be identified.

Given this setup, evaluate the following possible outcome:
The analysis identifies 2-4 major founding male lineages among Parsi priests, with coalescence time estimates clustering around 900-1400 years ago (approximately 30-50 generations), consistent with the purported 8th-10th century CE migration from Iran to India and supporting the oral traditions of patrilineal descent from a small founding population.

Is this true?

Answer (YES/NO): YES